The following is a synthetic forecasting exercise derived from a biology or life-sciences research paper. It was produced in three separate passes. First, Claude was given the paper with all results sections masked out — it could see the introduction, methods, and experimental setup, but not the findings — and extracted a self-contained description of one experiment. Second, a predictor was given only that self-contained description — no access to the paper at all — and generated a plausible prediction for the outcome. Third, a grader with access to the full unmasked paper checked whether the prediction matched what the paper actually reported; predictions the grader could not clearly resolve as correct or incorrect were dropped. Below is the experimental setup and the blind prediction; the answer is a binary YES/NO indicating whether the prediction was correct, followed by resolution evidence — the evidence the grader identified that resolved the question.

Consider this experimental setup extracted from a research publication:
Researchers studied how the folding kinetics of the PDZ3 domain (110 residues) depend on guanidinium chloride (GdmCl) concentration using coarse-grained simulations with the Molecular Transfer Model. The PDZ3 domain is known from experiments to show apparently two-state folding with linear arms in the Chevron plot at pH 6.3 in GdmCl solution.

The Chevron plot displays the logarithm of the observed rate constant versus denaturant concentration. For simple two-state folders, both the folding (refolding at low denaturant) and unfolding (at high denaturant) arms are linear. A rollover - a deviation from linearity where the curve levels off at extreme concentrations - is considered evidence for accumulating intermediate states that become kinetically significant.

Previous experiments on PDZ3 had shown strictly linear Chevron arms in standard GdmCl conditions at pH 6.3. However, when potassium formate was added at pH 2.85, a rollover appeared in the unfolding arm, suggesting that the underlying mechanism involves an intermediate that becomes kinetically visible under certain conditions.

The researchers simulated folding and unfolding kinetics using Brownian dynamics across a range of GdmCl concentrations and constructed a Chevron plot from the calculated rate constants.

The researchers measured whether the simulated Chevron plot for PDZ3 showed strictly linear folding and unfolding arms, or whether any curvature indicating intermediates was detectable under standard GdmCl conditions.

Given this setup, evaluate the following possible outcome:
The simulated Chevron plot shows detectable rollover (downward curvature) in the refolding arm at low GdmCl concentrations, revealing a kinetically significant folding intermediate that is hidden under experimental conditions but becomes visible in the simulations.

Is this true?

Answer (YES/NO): NO